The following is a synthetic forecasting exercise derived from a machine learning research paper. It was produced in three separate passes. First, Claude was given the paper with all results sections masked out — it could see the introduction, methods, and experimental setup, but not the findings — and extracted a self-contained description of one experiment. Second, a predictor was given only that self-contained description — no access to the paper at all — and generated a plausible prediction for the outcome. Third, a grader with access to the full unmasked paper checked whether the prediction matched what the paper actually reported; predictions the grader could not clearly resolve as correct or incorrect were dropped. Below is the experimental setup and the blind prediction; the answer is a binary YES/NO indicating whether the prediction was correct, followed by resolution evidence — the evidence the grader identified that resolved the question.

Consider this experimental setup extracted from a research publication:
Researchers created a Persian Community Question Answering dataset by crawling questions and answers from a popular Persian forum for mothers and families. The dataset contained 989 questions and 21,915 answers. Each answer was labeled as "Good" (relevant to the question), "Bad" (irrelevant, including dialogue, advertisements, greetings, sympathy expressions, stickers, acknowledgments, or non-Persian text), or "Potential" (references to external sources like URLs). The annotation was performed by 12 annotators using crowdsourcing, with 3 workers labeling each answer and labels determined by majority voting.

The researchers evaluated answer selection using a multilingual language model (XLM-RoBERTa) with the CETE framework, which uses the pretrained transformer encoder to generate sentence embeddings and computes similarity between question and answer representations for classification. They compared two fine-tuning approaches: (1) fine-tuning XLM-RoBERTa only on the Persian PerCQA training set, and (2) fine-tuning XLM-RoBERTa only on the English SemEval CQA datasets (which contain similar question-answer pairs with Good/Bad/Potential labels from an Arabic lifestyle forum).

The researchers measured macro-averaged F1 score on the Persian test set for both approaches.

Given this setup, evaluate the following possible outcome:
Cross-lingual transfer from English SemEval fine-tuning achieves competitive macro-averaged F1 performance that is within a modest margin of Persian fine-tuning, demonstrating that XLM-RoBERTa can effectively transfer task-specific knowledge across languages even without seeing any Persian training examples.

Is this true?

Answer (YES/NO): YES